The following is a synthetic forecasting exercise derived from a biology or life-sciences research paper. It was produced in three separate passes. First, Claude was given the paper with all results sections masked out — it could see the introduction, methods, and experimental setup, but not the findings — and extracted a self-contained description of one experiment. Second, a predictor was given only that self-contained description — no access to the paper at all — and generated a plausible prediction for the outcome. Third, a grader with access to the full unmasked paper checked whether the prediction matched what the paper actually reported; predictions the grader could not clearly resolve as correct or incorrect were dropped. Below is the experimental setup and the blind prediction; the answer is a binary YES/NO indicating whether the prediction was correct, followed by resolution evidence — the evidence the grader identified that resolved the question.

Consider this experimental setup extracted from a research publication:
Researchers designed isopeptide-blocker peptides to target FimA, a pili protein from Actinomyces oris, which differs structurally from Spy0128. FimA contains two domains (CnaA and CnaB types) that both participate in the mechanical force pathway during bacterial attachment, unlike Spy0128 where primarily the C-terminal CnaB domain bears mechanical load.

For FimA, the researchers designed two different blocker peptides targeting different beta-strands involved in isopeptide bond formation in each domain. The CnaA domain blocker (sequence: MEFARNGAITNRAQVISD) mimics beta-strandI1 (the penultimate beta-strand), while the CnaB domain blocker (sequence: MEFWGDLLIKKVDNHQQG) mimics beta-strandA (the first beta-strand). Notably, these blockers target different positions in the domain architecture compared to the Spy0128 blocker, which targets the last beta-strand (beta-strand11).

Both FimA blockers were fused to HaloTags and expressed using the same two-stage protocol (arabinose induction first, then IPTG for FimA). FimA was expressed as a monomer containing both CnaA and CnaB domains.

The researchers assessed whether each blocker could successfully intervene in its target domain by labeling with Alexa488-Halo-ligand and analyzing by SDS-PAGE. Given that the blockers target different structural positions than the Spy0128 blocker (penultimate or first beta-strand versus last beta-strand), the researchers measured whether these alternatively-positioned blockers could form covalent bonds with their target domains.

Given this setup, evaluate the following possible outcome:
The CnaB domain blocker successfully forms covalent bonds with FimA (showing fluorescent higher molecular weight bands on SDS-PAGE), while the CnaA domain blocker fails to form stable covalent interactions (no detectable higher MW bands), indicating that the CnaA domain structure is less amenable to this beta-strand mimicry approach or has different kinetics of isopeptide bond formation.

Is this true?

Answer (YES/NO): NO